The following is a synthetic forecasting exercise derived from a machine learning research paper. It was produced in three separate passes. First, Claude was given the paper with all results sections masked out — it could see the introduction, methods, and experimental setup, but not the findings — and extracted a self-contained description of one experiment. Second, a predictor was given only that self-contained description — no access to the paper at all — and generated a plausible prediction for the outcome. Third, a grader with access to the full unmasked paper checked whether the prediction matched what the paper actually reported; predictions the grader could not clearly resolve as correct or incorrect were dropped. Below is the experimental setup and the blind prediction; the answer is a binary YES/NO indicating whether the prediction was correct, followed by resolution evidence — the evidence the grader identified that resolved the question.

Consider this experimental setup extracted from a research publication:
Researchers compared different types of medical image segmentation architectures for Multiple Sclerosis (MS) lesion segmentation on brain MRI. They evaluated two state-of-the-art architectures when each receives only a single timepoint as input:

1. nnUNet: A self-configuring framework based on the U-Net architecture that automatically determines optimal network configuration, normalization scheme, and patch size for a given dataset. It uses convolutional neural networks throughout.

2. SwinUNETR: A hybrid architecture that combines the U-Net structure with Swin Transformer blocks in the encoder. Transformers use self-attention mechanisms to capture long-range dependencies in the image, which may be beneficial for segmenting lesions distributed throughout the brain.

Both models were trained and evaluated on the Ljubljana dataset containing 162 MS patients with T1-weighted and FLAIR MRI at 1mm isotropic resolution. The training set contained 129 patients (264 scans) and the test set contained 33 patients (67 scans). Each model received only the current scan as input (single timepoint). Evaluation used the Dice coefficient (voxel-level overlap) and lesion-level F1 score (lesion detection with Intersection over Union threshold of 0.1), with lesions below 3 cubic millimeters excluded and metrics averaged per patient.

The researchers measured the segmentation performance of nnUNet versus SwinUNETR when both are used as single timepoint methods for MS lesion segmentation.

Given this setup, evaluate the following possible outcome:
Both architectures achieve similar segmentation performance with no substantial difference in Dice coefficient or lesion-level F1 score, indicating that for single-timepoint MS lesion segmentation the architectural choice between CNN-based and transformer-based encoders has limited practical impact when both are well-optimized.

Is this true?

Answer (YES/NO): YES